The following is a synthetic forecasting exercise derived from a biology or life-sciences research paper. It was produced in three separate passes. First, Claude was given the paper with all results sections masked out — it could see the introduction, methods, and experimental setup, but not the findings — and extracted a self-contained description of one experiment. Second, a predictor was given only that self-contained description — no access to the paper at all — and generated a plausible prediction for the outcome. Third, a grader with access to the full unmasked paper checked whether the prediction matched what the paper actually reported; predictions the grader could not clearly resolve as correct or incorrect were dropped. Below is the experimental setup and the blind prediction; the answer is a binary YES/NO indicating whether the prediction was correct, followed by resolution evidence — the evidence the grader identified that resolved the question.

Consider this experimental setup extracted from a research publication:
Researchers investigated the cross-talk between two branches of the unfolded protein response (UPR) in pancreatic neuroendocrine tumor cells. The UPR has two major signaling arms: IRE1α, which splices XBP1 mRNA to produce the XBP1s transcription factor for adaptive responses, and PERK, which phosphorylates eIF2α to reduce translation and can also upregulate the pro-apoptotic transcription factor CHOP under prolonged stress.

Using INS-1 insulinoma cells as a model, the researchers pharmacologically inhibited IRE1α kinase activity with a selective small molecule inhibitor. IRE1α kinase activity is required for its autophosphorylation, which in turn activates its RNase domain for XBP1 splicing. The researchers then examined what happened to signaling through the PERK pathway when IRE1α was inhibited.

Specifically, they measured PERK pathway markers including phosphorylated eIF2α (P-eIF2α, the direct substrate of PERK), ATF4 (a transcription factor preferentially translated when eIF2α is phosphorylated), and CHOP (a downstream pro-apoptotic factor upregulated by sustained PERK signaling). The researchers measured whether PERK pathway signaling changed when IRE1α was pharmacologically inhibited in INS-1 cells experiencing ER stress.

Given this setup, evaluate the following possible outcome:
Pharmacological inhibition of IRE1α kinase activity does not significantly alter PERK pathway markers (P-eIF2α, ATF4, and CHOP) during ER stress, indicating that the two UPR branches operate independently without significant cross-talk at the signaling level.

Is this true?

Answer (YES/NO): NO